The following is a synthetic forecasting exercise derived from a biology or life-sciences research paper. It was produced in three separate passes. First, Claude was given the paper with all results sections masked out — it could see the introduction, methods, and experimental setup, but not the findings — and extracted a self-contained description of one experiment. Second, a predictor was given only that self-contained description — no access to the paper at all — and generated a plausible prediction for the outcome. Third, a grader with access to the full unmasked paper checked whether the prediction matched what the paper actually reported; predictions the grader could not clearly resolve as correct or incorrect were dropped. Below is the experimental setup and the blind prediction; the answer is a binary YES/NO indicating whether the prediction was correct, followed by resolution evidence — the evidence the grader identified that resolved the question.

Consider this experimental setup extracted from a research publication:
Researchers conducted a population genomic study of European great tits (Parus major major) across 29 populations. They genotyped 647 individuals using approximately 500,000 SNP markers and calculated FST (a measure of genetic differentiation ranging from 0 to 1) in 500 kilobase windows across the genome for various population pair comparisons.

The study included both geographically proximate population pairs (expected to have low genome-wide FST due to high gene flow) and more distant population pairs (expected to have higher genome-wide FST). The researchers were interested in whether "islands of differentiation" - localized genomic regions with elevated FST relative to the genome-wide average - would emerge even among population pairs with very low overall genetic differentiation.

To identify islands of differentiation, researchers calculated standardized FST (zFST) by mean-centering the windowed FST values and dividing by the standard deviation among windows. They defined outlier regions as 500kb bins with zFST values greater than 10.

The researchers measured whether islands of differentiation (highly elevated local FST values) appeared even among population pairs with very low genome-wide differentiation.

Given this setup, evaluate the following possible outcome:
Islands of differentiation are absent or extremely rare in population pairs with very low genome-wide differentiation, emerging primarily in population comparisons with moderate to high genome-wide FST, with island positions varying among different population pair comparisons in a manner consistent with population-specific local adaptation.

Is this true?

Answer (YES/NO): NO